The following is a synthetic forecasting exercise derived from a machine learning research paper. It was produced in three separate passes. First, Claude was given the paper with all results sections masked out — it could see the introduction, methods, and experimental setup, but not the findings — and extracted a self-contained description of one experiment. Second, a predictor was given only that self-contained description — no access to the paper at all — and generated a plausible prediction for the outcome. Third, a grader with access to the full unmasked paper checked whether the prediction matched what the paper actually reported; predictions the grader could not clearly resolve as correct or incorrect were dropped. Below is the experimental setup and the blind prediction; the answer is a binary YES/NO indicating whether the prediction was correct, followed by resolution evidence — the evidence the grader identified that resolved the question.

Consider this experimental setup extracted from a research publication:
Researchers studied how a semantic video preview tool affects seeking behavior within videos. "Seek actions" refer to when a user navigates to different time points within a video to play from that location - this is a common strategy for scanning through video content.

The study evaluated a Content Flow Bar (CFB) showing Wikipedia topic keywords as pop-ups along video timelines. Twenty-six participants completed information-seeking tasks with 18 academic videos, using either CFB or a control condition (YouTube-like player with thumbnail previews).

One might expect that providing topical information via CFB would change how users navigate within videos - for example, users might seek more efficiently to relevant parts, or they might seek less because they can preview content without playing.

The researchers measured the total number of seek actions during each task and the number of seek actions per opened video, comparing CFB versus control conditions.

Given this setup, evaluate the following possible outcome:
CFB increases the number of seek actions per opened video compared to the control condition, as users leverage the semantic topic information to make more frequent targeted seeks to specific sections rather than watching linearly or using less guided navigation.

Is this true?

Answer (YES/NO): NO